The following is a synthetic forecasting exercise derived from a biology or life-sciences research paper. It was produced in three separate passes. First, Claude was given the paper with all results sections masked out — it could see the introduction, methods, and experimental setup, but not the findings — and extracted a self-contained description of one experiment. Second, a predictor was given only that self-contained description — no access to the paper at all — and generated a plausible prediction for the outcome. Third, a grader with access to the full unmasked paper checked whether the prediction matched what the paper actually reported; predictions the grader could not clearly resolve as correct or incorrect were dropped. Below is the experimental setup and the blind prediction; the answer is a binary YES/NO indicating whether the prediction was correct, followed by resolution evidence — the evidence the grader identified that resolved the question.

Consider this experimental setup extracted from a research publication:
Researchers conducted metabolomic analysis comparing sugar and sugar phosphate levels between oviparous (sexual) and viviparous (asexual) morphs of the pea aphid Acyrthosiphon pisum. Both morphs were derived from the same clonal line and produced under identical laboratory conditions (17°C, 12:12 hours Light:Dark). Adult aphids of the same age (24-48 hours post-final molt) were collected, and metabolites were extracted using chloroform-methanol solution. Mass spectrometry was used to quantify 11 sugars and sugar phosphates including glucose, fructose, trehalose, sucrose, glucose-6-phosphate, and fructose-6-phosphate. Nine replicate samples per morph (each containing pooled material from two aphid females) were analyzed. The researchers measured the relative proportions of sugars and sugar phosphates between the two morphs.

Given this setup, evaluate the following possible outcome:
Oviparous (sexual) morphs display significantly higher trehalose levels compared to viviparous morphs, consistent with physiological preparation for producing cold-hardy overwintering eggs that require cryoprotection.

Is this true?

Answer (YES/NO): YES